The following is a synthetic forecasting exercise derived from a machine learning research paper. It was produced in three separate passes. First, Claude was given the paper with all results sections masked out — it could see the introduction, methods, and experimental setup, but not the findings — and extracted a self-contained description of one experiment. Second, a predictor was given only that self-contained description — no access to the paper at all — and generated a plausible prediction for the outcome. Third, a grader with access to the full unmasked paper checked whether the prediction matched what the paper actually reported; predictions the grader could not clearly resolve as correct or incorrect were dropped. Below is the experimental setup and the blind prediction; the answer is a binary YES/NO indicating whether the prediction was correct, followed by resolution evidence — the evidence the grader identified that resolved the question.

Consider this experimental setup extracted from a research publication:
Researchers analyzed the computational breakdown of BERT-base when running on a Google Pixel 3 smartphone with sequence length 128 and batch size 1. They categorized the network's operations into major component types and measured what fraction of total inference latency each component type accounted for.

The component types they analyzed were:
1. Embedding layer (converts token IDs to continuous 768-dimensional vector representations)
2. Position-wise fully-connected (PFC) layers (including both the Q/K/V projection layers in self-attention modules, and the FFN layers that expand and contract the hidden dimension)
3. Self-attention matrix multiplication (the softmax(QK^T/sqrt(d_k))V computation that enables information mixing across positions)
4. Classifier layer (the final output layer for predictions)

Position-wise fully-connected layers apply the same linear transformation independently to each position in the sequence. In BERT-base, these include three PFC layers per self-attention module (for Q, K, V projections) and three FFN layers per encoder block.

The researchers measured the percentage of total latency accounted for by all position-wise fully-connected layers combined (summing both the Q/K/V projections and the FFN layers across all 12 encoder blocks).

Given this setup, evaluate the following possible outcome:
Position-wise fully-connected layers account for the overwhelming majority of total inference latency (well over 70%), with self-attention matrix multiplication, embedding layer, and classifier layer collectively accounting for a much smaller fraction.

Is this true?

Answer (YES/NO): YES